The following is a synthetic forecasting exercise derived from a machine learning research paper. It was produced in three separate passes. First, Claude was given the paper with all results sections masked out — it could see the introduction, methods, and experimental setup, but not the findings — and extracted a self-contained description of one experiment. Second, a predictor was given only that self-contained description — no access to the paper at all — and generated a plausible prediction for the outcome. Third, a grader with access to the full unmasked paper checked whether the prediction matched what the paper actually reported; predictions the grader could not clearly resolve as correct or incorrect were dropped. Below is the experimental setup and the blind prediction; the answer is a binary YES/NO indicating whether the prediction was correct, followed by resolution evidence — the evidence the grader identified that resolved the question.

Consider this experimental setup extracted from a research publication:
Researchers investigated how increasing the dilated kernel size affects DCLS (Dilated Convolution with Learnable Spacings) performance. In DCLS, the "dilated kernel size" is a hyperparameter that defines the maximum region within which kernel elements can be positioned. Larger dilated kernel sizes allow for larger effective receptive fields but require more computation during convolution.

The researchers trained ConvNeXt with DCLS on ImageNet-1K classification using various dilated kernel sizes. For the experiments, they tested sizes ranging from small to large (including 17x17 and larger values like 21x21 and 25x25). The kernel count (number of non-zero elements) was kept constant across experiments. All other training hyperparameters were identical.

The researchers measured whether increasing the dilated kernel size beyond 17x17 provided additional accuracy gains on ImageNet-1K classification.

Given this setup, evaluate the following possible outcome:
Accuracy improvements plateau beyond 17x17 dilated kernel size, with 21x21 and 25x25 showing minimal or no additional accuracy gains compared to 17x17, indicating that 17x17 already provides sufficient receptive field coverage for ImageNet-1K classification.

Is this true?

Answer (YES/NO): YES